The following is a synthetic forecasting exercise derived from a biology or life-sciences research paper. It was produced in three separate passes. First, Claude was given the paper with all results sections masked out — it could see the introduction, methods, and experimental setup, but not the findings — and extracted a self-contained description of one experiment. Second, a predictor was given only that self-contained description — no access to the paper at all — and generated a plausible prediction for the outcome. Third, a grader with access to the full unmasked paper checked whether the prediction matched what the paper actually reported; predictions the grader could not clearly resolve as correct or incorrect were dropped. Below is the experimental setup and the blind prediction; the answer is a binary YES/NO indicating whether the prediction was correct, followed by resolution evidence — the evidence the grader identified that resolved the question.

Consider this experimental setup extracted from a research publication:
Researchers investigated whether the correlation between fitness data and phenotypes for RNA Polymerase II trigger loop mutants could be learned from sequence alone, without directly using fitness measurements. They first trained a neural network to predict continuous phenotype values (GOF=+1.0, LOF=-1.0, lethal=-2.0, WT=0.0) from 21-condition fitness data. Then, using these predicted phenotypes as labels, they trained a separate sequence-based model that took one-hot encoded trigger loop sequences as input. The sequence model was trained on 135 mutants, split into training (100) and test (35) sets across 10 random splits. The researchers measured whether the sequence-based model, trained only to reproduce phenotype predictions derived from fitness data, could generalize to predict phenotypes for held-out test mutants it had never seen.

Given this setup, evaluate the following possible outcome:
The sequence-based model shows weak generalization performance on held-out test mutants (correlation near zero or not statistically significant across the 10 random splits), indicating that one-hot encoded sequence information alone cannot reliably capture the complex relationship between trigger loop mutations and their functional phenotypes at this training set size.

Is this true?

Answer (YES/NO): NO